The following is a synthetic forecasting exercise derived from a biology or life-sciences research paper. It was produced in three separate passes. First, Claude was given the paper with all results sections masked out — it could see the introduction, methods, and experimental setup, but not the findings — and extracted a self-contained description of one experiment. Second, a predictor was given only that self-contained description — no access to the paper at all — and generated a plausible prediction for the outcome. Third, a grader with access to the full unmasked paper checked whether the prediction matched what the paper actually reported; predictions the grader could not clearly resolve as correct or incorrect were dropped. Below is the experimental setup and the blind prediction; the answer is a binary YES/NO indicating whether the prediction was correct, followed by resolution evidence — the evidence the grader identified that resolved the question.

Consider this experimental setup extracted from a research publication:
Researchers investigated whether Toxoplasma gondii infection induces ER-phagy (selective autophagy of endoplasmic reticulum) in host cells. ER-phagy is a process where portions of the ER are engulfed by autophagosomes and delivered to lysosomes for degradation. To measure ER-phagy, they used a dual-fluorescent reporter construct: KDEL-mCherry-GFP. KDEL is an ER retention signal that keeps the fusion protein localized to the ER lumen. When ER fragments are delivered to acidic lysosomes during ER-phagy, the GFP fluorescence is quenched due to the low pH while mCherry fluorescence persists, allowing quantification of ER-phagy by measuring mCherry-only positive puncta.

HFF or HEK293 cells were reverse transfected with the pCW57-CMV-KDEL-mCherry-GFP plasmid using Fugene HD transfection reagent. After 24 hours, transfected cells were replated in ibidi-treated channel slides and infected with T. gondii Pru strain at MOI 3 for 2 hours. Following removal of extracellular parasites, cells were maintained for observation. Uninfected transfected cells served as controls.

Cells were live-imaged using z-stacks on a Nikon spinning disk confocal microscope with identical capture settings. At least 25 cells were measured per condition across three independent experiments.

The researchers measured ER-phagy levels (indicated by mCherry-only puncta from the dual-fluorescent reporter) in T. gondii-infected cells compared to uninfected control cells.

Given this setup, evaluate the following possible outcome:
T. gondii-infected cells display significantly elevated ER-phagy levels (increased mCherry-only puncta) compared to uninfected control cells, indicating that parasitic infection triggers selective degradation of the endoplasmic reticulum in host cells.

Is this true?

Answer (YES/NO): YES